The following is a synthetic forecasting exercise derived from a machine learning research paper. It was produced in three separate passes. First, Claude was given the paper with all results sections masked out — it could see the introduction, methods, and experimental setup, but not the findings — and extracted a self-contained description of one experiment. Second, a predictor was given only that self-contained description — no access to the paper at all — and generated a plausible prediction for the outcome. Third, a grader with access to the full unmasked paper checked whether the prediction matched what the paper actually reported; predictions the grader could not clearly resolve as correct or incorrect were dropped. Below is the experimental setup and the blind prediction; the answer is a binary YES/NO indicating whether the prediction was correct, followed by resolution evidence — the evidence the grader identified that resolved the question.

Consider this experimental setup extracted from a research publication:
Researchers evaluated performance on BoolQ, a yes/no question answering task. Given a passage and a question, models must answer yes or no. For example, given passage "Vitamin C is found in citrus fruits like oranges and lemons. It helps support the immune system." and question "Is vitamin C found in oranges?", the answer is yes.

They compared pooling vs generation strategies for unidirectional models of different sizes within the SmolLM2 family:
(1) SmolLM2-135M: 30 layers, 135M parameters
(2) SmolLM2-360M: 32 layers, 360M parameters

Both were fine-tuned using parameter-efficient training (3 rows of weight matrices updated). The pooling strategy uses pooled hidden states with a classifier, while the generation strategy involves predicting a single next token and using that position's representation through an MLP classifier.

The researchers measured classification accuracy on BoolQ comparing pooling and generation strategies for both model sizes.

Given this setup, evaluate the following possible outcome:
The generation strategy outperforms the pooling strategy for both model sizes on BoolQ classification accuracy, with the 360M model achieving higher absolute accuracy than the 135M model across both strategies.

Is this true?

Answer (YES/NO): NO